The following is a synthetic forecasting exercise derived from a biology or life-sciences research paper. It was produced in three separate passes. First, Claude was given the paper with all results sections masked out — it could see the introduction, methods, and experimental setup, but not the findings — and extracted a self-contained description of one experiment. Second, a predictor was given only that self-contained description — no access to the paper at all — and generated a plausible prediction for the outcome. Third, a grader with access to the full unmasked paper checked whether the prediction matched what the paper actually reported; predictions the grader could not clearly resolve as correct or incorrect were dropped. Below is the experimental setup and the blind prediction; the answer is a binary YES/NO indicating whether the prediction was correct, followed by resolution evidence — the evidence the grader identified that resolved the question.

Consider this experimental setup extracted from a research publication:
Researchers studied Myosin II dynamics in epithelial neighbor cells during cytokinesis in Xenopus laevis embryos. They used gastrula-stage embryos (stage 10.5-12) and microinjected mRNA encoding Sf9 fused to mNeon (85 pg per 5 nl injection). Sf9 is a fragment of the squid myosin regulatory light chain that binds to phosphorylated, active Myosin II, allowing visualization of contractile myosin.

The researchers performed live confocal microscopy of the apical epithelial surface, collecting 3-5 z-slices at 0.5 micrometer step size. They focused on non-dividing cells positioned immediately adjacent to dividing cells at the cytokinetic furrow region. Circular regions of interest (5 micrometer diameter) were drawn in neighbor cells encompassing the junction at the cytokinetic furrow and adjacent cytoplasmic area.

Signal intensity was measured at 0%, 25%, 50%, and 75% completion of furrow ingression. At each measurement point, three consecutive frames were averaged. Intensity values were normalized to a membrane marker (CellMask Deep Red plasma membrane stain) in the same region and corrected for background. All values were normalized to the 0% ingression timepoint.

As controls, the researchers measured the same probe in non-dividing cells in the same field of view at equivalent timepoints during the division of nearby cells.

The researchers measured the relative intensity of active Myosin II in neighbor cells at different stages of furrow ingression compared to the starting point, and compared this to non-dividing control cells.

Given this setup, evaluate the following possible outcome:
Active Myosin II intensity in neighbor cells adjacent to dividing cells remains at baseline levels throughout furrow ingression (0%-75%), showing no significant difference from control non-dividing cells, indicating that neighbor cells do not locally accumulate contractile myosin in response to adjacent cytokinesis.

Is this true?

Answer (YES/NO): NO